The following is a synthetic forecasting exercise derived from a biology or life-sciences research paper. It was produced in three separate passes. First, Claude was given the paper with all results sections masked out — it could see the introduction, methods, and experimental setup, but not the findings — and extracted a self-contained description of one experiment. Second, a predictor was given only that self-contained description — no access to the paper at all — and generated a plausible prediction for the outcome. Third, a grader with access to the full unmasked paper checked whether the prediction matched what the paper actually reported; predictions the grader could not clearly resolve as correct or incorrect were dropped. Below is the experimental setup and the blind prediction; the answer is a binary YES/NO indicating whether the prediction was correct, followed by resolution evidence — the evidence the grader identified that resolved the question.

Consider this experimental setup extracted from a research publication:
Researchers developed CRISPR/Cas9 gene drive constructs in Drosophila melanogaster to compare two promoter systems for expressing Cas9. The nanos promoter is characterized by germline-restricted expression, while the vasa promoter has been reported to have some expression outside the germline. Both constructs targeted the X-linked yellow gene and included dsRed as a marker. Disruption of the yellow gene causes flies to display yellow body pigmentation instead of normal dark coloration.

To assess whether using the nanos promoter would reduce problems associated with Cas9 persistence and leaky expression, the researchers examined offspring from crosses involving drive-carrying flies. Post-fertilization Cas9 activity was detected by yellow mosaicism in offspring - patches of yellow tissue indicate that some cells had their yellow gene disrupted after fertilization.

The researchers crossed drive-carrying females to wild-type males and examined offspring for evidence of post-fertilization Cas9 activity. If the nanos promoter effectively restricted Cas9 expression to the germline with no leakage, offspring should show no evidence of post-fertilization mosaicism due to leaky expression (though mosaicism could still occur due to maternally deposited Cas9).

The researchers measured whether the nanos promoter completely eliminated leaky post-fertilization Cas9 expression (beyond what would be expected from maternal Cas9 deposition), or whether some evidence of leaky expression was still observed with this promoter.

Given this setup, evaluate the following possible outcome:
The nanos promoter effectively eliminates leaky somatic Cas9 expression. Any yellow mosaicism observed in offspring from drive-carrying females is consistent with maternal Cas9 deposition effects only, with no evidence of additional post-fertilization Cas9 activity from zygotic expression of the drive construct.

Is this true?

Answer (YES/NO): YES